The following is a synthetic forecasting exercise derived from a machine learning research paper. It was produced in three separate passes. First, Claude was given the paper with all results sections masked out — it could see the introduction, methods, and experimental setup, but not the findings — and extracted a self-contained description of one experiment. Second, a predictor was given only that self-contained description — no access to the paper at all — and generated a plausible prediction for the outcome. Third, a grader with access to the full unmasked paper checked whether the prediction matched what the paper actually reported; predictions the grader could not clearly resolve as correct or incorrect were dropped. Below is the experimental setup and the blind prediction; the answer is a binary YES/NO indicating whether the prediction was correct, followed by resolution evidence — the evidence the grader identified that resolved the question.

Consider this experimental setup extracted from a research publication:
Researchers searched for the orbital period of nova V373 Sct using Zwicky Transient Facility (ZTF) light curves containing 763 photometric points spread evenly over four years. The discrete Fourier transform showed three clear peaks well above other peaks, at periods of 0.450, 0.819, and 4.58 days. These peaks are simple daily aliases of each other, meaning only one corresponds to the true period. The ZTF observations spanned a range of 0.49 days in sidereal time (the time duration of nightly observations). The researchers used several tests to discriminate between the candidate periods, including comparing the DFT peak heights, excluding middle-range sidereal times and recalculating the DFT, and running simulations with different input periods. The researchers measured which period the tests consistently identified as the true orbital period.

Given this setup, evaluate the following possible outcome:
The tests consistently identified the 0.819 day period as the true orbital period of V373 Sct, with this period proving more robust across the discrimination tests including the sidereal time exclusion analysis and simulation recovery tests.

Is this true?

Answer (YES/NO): YES